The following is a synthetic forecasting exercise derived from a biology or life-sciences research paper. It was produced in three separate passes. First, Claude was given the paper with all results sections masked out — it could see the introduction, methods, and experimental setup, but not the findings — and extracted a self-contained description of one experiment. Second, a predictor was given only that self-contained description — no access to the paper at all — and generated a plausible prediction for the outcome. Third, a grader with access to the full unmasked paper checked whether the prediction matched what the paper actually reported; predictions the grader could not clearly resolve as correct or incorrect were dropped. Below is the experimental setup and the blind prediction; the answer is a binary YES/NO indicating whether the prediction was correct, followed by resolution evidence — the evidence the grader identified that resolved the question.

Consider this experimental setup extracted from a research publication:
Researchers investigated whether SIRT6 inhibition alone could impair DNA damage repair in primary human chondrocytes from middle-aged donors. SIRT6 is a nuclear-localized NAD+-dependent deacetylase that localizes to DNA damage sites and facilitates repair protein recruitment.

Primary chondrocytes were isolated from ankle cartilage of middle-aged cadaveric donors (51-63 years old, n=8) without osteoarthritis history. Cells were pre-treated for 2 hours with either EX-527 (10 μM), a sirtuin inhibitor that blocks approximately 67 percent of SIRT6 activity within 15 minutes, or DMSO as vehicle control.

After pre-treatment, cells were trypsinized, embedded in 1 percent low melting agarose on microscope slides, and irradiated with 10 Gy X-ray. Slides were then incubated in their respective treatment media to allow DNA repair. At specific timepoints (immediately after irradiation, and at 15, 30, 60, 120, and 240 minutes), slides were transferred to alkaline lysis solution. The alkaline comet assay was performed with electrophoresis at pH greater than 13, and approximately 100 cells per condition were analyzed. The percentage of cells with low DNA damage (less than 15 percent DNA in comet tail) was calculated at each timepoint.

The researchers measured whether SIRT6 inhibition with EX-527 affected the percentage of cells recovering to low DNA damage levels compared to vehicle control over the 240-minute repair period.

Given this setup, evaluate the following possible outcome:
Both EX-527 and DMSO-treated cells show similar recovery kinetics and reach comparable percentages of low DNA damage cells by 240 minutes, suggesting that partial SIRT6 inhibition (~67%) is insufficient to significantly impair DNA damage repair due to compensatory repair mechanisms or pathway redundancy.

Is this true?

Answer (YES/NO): NO